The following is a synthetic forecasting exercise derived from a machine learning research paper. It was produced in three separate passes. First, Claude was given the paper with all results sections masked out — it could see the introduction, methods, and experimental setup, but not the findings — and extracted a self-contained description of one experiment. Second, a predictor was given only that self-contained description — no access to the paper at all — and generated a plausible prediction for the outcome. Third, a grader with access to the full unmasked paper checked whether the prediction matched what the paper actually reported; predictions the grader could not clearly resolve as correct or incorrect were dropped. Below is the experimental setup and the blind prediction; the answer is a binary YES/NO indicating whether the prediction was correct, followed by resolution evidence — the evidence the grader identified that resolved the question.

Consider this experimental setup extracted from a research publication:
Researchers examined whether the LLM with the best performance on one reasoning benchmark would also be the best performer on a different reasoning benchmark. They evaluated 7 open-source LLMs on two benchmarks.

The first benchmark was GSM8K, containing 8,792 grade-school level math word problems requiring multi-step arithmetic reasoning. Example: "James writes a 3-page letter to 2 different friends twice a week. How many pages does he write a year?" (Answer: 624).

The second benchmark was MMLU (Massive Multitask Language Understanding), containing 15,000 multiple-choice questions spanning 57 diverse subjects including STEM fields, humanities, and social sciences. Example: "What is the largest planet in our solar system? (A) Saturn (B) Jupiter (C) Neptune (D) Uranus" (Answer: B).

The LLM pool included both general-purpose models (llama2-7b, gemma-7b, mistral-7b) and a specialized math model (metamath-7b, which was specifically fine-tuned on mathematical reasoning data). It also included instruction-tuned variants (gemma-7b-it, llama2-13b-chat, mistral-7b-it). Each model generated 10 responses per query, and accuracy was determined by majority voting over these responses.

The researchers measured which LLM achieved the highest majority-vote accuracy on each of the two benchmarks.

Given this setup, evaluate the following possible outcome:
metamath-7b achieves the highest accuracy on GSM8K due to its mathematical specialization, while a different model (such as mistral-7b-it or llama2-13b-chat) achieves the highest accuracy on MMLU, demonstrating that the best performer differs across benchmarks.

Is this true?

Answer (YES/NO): NO